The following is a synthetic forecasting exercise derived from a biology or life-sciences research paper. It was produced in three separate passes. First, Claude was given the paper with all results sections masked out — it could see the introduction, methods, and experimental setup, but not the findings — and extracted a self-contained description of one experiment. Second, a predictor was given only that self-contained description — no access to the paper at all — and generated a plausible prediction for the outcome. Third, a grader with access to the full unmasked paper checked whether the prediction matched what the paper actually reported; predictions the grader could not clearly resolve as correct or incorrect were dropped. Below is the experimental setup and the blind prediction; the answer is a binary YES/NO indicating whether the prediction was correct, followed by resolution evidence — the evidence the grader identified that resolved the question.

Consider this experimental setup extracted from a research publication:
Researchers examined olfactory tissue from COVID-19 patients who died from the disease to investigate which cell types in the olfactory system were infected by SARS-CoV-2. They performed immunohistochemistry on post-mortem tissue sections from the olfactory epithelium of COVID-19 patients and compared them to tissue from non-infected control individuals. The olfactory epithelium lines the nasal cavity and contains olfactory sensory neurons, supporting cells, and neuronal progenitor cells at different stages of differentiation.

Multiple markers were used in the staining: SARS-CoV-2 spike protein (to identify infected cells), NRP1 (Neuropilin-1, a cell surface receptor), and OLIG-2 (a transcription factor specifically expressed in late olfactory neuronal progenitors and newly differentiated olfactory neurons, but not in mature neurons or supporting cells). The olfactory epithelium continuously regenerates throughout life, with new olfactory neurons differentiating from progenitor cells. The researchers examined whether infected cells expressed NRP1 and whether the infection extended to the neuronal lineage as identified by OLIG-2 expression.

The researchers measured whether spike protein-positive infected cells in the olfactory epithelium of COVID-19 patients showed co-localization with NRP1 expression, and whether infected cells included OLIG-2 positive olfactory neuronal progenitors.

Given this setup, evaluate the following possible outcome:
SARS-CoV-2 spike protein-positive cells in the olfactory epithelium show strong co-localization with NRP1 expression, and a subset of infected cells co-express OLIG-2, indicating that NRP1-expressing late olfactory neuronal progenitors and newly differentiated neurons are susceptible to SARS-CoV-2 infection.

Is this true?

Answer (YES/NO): YES